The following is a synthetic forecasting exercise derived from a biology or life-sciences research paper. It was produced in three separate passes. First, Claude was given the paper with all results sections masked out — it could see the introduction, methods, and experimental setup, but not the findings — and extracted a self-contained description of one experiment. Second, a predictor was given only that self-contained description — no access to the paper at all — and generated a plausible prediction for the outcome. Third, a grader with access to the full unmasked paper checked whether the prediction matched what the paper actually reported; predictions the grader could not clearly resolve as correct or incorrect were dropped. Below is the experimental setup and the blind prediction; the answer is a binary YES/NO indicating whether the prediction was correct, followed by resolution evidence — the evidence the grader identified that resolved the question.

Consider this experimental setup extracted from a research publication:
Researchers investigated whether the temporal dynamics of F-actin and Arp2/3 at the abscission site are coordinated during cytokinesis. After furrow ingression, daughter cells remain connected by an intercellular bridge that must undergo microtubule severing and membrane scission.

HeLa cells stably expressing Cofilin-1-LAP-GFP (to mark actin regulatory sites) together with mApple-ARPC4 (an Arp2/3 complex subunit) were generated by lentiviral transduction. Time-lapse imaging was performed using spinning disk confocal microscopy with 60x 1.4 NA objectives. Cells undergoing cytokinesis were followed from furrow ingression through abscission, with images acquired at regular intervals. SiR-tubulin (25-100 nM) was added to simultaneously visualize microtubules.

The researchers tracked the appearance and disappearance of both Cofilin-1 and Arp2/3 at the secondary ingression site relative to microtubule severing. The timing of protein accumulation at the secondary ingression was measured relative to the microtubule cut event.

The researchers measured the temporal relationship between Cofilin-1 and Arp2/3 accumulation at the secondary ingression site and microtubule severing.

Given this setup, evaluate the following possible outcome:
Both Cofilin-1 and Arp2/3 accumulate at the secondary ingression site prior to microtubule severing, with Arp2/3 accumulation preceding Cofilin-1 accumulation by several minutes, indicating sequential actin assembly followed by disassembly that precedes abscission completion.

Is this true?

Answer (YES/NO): NO